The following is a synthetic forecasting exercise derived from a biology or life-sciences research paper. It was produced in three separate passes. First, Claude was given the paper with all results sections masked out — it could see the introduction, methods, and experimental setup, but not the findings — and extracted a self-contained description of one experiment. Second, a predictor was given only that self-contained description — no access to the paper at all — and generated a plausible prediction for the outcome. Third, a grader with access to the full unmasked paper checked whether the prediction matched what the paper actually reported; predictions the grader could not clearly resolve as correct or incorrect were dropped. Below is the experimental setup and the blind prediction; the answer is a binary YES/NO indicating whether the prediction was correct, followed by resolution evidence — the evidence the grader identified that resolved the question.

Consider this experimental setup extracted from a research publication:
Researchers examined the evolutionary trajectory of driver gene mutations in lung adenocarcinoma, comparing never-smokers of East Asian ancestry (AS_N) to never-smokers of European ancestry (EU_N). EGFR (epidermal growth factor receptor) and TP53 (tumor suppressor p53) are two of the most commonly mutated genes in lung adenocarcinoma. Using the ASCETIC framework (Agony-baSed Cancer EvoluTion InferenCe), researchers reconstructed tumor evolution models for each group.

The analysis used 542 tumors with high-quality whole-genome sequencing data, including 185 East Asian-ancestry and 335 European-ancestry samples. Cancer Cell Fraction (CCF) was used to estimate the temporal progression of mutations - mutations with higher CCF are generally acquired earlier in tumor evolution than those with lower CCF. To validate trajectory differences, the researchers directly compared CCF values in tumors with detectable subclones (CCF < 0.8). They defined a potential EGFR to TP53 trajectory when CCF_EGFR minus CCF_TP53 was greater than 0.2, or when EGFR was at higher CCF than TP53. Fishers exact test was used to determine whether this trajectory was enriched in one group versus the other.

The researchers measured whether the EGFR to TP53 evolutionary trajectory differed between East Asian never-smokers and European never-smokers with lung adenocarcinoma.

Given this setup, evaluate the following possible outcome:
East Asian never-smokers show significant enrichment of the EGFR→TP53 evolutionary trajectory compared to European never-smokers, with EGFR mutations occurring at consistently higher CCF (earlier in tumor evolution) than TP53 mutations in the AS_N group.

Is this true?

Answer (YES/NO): NO